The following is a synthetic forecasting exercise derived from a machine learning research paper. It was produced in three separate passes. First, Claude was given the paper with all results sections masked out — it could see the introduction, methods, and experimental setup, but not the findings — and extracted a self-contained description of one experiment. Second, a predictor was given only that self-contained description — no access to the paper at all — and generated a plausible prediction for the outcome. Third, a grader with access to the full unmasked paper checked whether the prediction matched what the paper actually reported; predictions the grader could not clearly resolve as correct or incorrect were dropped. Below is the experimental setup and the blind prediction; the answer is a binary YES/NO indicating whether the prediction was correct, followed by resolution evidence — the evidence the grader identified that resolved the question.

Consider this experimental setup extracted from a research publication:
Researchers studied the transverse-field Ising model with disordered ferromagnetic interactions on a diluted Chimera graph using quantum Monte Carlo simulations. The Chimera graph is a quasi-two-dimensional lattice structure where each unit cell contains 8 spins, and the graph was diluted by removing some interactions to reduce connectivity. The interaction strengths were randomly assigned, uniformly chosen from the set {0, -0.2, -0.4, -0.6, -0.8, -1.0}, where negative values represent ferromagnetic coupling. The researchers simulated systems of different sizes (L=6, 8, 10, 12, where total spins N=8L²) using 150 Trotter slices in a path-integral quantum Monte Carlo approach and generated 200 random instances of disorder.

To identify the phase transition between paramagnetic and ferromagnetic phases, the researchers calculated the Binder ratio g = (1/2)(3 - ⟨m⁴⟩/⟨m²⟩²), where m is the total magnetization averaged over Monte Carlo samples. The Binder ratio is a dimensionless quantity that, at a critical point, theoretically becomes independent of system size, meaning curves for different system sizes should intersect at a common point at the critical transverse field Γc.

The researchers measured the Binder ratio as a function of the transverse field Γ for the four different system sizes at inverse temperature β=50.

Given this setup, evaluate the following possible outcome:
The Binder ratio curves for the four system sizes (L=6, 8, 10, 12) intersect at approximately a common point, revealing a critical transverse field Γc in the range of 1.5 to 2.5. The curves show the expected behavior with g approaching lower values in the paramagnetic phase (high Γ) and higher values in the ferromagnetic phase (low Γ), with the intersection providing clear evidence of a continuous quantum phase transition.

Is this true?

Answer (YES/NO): YES